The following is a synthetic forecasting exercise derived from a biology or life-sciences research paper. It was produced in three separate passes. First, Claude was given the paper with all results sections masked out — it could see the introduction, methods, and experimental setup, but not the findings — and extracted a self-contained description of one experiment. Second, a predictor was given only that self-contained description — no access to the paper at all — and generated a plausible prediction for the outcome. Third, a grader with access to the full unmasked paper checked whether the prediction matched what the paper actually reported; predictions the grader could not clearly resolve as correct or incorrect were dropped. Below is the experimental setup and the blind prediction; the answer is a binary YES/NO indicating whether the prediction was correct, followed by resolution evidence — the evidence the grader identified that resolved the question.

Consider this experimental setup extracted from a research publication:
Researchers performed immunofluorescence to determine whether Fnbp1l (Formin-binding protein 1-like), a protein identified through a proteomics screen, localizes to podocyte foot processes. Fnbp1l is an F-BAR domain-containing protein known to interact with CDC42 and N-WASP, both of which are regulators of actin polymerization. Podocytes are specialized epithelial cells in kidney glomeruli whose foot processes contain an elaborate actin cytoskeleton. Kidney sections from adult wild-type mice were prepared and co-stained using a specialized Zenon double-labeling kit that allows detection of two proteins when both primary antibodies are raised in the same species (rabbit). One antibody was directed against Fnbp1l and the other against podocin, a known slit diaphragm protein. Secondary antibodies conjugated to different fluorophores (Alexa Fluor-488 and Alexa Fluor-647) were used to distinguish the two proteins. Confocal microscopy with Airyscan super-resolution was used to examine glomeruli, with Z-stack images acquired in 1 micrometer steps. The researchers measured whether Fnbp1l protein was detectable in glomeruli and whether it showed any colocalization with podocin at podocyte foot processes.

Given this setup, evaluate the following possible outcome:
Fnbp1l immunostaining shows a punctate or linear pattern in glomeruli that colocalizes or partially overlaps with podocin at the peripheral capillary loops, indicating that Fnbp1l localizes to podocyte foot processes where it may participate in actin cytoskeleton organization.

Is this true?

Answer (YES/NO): YES